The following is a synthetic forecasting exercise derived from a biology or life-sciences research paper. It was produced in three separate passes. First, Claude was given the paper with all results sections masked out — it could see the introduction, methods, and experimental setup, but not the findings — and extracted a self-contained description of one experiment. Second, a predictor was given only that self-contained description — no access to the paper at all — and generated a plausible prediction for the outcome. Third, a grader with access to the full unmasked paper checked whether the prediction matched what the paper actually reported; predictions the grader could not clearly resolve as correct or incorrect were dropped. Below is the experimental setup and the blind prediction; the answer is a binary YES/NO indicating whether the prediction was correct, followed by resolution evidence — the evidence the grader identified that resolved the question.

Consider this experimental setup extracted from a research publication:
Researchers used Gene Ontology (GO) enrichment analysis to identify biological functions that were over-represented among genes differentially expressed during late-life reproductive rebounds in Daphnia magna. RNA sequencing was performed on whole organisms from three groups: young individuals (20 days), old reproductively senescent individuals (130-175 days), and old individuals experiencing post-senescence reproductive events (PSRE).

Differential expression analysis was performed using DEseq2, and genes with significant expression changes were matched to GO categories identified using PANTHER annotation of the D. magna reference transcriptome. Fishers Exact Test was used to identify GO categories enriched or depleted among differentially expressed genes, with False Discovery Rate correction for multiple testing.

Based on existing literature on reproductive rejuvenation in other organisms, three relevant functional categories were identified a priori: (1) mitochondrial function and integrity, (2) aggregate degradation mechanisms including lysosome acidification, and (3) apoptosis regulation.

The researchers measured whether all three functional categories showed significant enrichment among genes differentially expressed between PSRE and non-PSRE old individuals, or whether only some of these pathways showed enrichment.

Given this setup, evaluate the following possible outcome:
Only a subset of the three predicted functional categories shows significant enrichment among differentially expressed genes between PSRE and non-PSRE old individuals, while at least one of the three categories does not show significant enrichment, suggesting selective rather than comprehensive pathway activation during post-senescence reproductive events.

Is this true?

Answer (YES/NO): YES